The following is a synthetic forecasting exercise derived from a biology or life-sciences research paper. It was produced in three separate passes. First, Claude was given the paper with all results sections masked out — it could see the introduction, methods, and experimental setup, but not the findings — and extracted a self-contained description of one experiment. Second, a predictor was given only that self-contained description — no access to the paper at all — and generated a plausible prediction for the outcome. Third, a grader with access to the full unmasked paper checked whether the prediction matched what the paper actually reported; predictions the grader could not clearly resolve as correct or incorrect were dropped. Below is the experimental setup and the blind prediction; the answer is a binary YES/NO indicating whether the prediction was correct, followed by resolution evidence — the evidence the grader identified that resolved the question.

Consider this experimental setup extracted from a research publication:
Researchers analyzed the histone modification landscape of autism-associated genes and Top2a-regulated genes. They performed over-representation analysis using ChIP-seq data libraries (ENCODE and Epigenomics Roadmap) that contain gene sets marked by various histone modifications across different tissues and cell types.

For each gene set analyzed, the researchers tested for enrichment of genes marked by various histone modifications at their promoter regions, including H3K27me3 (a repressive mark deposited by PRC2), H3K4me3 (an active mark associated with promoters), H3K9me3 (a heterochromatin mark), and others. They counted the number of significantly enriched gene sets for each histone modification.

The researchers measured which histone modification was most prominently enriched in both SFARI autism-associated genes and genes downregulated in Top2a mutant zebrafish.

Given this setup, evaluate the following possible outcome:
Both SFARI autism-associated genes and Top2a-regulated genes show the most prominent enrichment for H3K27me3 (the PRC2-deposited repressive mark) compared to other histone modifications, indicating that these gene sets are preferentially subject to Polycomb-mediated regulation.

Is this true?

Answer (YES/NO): YES